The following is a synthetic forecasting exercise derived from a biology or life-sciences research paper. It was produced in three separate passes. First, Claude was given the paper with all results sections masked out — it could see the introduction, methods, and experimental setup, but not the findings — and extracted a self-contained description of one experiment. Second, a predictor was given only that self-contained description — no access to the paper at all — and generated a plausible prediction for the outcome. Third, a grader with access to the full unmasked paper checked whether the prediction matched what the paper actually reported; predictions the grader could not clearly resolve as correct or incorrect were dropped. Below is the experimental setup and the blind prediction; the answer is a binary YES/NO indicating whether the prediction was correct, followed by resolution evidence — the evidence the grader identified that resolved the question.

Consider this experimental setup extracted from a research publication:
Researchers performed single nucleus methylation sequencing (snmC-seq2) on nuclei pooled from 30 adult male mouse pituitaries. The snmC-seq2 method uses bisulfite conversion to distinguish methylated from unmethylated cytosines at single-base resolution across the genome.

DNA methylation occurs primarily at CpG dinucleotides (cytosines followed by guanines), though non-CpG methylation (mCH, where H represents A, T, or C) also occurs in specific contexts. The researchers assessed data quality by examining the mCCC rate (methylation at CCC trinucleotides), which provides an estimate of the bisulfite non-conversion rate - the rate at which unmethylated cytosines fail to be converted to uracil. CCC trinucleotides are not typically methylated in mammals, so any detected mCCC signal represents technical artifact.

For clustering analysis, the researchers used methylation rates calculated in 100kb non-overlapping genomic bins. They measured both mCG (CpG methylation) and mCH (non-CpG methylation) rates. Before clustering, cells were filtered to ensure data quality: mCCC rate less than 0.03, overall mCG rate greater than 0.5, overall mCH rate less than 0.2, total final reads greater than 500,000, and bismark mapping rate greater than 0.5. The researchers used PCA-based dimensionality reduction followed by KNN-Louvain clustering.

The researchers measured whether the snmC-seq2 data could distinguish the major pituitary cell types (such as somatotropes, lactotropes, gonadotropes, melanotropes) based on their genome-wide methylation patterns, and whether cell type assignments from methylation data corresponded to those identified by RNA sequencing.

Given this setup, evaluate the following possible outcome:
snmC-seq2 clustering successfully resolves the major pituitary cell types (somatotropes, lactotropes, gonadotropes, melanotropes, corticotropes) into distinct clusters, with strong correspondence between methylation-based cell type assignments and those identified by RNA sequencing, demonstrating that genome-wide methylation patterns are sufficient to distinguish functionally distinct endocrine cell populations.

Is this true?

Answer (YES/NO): YES